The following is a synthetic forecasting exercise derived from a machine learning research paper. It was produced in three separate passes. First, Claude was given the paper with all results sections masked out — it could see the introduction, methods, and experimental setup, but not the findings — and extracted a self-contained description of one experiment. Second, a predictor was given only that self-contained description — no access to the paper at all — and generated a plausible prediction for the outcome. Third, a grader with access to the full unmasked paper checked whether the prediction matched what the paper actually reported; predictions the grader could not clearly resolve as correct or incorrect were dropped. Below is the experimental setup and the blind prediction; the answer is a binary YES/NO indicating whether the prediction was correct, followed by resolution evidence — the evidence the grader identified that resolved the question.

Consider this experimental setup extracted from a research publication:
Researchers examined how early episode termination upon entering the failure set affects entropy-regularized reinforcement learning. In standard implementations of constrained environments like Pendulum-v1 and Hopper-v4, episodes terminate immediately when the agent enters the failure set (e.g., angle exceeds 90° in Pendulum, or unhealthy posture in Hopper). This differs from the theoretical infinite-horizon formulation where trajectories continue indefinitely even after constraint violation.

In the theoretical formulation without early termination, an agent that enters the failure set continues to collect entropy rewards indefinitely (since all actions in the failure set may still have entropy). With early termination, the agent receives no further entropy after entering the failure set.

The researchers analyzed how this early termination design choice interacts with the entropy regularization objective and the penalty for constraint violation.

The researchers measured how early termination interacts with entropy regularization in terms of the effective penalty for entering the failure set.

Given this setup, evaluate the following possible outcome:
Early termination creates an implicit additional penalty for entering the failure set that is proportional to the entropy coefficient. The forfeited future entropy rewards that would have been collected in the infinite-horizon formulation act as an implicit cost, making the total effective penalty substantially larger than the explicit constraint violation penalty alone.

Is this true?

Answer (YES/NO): YES